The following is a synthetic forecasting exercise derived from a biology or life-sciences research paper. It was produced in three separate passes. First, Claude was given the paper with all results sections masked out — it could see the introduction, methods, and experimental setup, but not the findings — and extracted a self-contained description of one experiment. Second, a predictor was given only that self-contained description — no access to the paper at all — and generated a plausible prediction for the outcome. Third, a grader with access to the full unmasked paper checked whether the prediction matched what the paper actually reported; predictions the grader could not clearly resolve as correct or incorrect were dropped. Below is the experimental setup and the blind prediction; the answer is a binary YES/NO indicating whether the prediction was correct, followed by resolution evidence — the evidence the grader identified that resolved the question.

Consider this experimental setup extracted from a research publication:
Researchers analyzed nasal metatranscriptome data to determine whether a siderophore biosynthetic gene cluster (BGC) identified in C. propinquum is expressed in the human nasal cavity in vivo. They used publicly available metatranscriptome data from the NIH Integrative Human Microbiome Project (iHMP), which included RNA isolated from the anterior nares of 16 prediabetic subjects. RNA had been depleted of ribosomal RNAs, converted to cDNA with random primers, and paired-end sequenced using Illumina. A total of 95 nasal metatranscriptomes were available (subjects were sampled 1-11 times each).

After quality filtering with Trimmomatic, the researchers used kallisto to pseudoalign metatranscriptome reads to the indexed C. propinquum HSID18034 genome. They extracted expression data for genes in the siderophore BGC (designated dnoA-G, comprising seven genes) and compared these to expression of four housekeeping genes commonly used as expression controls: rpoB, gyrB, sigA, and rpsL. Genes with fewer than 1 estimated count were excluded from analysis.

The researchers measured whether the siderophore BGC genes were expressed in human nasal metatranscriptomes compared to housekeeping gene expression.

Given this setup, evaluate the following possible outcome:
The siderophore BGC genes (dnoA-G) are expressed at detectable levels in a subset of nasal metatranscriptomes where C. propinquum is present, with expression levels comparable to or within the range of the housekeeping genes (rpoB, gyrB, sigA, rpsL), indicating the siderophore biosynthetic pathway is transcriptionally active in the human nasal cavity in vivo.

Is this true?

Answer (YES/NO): YES